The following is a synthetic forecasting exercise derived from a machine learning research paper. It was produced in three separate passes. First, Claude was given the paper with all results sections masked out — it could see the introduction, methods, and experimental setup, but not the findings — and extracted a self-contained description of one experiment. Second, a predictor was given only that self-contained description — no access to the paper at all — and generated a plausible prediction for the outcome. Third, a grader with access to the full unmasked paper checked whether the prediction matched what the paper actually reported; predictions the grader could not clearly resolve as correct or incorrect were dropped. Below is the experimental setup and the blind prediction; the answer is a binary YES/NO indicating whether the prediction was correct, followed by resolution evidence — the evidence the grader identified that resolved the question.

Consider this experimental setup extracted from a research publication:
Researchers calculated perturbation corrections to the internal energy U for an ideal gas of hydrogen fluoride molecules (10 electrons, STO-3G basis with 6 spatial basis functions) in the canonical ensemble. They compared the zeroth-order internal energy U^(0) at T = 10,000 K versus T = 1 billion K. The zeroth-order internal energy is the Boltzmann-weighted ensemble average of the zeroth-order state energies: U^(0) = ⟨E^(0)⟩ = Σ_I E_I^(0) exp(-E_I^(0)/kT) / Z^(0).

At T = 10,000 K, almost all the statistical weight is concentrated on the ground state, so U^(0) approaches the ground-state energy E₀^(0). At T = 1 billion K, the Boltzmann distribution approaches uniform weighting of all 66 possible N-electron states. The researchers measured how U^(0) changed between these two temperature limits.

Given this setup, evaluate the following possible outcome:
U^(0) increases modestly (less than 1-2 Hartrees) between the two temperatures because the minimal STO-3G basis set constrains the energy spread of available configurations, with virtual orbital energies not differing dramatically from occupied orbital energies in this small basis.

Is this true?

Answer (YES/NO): NO